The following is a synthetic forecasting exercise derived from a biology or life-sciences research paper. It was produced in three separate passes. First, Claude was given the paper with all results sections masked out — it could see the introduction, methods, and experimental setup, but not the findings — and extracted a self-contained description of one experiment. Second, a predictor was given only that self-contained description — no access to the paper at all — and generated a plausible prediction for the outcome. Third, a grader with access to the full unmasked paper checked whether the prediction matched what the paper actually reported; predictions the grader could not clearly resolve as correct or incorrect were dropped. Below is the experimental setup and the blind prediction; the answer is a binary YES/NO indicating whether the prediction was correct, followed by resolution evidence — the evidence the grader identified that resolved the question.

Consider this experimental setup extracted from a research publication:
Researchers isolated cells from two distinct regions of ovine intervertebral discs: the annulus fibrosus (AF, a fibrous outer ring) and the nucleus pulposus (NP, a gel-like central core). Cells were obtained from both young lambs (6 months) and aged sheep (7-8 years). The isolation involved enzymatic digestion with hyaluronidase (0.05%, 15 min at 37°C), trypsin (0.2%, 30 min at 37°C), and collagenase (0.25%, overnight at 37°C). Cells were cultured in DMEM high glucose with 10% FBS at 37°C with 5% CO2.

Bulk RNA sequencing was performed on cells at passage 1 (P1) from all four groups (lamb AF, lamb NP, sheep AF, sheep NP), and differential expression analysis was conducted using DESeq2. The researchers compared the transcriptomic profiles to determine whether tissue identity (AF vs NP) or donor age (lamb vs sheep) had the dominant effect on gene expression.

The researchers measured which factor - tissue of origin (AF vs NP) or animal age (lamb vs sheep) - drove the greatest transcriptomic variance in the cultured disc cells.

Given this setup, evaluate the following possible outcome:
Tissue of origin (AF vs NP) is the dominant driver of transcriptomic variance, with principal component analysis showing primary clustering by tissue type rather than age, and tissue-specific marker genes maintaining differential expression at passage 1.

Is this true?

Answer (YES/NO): NO